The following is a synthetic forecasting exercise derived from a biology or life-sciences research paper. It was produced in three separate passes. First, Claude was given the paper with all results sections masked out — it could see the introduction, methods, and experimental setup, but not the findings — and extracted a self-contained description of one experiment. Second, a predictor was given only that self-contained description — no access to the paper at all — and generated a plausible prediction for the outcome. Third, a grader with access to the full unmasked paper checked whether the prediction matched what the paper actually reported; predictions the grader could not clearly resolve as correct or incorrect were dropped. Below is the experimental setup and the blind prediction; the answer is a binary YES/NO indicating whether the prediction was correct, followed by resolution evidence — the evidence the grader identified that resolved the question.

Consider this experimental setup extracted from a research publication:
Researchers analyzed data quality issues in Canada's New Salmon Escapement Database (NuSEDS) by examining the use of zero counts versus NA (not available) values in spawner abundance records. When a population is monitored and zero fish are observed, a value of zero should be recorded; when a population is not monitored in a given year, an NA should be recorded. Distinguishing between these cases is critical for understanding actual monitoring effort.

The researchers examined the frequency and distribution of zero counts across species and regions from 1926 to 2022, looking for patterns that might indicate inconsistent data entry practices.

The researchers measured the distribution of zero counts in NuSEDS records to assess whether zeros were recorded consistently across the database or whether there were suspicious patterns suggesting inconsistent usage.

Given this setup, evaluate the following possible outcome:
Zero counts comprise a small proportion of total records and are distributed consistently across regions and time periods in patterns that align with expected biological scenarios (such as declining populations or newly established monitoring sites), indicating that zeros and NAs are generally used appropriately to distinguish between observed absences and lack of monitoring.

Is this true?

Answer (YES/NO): NO